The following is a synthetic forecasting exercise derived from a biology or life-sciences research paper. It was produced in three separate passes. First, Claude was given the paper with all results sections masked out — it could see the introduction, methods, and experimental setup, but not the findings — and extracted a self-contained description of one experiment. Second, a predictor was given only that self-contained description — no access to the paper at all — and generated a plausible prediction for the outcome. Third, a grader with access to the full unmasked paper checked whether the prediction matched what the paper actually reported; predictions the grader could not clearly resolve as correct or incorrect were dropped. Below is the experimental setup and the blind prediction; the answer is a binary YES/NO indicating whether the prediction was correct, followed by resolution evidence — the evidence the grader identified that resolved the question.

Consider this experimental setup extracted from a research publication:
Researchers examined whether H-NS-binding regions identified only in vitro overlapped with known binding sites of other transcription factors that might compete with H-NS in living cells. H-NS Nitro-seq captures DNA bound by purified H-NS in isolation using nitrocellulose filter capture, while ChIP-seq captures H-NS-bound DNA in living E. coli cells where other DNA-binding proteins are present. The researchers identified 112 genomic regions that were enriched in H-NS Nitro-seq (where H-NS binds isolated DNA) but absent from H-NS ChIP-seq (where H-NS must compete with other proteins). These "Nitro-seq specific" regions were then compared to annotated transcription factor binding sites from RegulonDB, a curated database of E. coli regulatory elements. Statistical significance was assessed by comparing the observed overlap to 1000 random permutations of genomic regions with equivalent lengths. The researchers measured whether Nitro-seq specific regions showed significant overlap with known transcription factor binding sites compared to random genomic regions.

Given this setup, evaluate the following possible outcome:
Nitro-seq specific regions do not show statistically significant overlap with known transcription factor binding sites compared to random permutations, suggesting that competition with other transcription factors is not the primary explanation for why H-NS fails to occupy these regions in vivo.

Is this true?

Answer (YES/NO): NO